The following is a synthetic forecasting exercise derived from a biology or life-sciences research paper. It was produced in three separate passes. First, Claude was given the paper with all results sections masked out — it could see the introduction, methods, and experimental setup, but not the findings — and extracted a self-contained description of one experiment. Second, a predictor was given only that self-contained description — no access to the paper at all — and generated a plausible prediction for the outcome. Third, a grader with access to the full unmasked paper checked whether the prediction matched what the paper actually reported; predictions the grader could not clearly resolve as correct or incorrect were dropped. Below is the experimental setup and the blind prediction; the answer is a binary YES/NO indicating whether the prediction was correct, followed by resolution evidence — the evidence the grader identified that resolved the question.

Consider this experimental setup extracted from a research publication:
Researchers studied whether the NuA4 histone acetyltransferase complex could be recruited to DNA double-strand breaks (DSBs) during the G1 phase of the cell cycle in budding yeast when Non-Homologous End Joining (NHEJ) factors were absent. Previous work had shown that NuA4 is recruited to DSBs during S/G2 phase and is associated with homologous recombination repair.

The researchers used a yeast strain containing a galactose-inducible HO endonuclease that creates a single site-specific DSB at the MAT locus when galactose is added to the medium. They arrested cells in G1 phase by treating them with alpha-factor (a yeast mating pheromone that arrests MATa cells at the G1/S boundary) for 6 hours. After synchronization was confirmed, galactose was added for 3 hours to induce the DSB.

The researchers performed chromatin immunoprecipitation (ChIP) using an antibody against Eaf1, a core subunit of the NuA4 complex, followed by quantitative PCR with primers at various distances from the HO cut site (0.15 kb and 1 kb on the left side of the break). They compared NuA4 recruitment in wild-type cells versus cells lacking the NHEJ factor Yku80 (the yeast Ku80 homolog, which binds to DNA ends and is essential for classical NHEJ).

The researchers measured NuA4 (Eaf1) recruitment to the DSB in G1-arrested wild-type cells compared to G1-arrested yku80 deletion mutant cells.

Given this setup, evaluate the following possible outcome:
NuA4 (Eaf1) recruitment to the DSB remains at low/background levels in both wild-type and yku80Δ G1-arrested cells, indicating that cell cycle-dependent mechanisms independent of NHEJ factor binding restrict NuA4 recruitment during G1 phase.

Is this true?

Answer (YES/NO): NO